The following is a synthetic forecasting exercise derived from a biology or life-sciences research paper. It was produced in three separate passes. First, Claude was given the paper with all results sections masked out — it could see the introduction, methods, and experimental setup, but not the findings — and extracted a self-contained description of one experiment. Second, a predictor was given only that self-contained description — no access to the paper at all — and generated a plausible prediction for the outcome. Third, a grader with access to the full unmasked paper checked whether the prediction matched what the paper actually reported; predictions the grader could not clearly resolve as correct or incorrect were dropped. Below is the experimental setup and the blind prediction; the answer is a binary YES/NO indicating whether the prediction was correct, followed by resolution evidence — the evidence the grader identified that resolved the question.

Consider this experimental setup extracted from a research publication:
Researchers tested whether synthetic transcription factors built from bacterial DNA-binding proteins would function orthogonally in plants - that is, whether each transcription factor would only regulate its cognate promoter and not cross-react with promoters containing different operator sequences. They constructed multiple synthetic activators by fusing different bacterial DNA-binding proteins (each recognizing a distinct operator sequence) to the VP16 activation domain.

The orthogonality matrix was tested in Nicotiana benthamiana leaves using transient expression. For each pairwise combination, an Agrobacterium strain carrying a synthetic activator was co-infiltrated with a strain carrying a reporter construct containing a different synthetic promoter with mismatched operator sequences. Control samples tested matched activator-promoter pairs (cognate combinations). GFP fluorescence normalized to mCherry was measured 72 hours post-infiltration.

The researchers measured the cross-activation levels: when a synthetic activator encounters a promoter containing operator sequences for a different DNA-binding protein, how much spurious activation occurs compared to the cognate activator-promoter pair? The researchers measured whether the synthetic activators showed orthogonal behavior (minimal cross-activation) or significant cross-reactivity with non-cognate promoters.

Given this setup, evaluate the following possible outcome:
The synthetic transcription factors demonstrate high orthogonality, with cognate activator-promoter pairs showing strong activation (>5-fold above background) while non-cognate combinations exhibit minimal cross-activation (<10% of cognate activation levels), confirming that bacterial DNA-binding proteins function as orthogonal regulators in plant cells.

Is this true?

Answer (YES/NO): NO